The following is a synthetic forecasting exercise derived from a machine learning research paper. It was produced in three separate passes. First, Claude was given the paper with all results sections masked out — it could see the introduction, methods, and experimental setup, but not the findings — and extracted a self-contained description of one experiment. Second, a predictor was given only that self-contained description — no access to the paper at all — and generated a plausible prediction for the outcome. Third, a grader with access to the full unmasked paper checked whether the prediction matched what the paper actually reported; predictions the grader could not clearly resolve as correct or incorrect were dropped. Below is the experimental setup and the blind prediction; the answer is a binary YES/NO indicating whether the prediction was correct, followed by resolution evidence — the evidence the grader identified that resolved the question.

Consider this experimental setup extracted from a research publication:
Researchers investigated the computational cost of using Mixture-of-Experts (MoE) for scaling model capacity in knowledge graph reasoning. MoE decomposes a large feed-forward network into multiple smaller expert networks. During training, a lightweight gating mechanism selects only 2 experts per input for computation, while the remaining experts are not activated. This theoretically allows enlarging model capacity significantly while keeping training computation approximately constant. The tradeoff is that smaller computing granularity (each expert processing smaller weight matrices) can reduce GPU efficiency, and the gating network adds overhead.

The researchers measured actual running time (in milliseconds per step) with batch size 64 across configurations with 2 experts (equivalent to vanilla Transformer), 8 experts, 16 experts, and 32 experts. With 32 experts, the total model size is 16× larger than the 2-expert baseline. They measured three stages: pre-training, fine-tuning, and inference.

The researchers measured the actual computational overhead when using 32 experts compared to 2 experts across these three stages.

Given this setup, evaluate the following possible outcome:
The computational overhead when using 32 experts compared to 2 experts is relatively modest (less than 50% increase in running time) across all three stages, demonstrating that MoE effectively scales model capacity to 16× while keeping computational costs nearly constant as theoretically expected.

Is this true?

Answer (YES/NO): YES